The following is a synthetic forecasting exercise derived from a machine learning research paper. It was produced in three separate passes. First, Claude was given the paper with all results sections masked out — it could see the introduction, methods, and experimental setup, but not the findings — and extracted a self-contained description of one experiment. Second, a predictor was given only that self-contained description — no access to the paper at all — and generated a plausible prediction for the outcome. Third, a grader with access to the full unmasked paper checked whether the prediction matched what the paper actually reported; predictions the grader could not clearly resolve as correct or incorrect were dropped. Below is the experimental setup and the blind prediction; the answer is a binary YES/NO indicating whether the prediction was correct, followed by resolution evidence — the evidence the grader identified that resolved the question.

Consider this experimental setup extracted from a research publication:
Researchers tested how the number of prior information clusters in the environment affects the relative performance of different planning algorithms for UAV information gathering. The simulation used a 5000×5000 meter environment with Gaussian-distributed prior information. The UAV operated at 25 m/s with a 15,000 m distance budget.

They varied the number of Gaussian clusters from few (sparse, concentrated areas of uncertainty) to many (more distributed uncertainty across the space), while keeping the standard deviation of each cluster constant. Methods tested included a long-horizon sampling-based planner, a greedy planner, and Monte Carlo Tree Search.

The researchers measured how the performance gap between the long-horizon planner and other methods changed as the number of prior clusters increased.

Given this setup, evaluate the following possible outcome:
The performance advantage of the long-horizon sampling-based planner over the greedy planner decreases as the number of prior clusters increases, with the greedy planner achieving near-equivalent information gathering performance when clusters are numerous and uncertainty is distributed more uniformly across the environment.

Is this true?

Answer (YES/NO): NO